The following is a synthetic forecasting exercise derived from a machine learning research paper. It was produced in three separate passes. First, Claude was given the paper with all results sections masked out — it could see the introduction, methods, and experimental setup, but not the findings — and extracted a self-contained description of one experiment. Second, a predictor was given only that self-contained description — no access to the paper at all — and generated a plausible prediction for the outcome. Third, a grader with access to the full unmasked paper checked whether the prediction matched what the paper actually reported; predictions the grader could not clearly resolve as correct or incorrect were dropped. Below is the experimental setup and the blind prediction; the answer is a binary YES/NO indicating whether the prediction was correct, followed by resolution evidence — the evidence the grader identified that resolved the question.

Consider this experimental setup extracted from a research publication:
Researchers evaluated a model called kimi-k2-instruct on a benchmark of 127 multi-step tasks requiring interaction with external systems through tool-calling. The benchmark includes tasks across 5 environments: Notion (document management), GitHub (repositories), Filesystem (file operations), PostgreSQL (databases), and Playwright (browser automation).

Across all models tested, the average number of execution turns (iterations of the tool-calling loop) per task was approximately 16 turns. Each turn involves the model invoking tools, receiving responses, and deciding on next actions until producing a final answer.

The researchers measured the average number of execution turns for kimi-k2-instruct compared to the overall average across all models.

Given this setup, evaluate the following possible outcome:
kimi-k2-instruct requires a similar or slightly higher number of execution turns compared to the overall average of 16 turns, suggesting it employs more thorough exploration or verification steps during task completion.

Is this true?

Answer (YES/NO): NO